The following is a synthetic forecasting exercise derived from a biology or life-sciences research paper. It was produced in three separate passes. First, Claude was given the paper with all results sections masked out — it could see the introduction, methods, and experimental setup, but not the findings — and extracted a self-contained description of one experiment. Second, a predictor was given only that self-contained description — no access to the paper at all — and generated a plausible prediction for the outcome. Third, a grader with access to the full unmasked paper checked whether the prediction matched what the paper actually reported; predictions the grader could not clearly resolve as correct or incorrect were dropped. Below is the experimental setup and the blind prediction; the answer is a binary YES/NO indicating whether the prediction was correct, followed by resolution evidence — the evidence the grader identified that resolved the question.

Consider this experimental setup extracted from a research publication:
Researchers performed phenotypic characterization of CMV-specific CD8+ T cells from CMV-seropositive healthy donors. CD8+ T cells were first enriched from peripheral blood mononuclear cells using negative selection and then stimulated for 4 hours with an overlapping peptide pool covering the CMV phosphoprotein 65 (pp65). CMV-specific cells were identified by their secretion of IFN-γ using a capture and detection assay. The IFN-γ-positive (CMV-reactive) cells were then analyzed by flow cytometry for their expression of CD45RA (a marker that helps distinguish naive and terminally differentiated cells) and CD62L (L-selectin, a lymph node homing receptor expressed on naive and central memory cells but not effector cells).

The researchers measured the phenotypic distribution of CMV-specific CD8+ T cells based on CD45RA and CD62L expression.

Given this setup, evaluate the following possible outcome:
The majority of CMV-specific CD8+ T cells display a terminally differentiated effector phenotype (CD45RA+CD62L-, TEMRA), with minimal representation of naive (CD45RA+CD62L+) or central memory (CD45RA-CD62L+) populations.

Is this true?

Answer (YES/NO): YES